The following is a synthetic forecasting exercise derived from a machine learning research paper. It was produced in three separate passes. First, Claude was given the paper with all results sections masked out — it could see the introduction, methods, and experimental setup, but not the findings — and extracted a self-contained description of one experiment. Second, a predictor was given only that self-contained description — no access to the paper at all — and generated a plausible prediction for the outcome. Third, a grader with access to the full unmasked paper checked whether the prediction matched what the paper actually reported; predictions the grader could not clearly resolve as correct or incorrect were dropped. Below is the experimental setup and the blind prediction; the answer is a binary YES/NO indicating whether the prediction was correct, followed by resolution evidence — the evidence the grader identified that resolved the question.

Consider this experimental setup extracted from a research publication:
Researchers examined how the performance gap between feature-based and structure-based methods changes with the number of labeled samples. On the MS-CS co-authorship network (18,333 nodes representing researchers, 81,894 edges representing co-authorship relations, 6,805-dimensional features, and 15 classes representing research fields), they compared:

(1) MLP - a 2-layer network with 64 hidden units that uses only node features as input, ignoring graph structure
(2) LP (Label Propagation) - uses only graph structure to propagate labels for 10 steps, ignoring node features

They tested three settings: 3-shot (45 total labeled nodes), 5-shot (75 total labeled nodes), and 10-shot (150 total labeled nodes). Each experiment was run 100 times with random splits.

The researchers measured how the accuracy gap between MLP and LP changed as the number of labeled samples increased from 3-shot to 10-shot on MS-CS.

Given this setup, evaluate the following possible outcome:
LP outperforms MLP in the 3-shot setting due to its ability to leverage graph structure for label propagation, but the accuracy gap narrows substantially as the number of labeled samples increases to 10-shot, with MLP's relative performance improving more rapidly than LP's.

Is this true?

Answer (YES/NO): NO